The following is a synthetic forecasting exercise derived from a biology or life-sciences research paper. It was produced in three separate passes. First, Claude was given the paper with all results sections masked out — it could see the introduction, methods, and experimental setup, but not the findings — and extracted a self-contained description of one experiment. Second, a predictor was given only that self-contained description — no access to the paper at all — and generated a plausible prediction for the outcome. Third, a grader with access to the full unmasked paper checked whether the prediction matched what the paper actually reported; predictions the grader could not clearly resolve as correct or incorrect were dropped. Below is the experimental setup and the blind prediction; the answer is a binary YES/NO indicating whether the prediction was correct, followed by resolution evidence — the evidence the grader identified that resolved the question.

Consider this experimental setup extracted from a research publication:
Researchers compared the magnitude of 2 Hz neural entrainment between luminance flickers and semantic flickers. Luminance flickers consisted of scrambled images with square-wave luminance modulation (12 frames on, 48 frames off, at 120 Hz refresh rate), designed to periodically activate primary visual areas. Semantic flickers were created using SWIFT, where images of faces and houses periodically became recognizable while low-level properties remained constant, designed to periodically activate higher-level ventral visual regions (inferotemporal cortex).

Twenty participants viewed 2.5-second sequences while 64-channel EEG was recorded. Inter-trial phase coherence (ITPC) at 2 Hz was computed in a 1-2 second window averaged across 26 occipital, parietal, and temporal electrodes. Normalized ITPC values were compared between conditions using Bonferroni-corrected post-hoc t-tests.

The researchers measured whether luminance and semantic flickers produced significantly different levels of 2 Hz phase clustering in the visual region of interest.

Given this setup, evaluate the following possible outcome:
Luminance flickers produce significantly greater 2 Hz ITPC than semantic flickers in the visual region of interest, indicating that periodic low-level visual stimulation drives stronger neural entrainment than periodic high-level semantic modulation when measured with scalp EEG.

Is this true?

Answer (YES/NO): NO